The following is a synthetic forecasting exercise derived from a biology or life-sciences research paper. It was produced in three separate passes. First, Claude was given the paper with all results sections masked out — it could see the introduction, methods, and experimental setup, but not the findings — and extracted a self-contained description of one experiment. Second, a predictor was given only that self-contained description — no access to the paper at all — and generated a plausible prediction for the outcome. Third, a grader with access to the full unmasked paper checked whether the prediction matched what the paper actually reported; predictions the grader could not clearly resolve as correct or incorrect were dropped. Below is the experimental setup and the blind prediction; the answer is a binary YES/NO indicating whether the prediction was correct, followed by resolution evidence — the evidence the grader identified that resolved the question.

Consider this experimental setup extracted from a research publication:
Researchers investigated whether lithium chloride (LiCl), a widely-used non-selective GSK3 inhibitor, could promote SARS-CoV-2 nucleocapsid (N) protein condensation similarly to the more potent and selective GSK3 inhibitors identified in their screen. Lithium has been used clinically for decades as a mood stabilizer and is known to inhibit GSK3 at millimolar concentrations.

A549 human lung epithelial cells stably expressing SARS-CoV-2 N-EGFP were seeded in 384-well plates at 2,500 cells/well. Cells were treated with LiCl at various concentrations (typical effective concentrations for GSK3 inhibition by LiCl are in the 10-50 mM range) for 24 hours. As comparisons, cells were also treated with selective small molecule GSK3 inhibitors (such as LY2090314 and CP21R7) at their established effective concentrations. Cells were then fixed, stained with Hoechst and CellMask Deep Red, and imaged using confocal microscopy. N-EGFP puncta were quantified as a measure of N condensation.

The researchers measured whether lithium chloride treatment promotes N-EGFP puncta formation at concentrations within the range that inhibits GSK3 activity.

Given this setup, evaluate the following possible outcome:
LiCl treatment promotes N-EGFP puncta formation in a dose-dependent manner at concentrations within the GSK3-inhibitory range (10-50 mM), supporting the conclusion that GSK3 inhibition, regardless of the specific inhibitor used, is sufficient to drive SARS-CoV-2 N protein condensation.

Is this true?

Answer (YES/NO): YES